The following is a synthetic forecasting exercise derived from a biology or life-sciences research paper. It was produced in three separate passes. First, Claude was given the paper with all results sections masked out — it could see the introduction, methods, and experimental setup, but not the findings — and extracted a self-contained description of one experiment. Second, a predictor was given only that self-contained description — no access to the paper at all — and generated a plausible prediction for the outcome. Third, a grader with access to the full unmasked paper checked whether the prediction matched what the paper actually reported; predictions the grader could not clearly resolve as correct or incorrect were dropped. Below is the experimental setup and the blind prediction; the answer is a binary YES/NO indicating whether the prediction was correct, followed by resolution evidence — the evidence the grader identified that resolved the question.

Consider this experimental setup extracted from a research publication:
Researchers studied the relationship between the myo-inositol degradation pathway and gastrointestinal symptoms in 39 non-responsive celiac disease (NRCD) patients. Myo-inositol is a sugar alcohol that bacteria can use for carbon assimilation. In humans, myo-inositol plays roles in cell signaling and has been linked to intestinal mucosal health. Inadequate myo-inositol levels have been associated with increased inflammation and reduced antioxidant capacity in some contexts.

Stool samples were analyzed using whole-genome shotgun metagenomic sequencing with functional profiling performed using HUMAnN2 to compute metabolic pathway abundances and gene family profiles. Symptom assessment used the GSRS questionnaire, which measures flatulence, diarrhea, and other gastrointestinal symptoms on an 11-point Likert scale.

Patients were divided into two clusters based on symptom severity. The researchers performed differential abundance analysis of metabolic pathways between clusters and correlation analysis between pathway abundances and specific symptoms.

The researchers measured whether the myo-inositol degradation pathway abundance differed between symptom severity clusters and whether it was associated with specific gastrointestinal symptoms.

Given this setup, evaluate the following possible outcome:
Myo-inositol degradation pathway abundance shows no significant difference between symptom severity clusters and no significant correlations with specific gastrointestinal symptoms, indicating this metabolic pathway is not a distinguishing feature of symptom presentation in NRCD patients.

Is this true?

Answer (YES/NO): NO